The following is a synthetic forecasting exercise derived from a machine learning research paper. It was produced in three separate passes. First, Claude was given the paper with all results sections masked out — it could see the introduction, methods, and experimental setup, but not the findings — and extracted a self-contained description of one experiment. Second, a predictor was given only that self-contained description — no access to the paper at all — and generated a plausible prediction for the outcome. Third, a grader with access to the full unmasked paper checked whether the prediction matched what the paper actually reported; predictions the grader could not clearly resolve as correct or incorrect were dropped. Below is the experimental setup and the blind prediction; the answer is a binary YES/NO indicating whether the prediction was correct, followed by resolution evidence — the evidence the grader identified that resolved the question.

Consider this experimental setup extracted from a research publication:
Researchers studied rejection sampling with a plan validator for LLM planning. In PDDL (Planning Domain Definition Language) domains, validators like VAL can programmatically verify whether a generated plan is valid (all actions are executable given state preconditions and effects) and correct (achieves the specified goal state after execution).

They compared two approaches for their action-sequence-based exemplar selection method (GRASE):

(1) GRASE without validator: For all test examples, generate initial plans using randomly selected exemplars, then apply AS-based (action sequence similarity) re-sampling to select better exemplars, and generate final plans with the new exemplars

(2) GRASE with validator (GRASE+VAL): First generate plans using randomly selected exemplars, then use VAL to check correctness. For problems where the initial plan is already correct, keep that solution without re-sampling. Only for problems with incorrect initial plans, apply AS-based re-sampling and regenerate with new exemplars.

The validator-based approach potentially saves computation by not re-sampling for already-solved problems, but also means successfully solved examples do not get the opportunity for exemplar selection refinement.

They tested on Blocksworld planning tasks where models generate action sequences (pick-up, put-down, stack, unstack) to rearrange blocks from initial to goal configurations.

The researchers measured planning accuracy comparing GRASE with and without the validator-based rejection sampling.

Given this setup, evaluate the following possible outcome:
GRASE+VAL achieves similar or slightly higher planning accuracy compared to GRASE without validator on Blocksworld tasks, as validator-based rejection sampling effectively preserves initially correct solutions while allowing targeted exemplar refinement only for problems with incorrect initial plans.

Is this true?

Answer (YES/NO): YES